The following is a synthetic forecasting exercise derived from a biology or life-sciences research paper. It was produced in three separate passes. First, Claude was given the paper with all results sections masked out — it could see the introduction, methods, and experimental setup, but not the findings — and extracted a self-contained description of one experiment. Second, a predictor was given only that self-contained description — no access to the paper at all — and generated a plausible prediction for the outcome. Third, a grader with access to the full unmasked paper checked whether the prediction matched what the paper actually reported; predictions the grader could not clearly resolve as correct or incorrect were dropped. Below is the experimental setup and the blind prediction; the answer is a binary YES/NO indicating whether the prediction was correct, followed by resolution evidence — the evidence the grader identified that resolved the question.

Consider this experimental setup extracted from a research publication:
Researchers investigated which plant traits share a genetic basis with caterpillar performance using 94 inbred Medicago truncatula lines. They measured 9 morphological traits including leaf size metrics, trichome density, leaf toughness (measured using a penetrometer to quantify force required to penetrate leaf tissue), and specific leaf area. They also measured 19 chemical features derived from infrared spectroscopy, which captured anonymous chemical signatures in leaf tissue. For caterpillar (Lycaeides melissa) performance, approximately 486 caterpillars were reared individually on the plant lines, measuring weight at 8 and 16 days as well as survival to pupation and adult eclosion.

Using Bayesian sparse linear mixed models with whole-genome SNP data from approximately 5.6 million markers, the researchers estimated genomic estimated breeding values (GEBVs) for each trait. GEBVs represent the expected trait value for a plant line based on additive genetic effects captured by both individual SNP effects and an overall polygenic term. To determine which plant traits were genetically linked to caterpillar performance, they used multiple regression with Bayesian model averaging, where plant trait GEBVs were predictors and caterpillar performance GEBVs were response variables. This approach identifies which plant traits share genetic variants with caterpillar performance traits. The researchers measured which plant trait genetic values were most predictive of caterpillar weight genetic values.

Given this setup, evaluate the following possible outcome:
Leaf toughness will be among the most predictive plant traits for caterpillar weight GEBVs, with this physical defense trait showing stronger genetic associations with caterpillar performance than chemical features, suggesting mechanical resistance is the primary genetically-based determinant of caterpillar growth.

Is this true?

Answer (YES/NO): NO